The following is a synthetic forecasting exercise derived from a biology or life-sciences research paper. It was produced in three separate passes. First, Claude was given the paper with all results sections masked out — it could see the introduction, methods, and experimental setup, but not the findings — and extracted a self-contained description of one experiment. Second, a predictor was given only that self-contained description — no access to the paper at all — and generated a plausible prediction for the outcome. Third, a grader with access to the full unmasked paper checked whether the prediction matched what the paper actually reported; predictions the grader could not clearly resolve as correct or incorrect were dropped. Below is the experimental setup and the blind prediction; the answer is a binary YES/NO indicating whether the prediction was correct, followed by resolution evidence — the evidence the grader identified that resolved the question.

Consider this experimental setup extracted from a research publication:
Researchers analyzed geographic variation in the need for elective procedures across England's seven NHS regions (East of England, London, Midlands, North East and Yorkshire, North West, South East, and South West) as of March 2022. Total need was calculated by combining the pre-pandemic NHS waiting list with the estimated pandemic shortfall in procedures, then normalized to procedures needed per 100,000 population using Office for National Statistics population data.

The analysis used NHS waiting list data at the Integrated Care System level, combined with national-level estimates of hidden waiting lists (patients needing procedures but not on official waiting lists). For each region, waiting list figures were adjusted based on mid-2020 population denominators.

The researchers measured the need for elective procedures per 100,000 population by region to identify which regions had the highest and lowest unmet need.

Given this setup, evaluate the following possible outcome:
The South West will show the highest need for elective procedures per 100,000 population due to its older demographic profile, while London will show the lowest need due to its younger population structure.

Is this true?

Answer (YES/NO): YES